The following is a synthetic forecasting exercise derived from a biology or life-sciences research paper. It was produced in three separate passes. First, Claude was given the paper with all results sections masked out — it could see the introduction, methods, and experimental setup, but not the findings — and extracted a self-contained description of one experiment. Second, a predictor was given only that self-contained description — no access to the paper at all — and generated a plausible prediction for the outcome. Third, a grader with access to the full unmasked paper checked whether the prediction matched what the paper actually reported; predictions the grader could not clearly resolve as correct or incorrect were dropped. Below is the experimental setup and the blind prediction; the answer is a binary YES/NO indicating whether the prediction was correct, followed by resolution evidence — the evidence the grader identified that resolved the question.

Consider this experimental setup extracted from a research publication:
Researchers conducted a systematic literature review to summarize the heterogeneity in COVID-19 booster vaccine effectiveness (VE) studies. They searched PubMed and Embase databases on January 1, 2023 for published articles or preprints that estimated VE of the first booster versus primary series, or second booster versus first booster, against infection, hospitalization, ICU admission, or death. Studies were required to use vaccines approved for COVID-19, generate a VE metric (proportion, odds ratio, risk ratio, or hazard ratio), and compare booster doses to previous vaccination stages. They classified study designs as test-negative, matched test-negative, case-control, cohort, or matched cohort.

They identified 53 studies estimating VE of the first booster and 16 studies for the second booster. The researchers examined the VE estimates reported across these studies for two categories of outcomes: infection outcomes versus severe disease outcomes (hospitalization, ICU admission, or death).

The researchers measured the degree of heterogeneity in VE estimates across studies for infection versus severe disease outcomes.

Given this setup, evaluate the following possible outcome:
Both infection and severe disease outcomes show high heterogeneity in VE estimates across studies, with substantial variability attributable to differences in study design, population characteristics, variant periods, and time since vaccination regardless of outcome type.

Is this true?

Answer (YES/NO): NO